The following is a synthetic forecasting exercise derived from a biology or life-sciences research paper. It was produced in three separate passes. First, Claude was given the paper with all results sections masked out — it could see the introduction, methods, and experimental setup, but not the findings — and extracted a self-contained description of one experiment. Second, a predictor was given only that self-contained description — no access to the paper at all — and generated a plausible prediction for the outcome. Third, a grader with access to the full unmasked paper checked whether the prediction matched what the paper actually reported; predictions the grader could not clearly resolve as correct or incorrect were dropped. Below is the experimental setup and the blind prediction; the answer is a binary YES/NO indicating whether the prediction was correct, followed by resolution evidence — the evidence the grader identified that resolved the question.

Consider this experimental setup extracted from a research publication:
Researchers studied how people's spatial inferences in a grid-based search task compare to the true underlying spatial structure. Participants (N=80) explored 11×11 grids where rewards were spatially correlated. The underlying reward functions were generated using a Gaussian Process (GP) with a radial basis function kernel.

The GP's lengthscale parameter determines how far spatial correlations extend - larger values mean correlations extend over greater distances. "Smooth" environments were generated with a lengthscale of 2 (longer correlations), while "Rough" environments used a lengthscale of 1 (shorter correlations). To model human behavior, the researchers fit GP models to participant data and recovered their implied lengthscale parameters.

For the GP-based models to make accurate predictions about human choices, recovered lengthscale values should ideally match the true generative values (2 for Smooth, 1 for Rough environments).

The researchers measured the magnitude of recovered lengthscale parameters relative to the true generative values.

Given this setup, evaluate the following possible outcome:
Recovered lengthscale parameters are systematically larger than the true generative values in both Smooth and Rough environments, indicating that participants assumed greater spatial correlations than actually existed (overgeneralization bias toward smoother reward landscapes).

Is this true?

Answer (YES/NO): NO